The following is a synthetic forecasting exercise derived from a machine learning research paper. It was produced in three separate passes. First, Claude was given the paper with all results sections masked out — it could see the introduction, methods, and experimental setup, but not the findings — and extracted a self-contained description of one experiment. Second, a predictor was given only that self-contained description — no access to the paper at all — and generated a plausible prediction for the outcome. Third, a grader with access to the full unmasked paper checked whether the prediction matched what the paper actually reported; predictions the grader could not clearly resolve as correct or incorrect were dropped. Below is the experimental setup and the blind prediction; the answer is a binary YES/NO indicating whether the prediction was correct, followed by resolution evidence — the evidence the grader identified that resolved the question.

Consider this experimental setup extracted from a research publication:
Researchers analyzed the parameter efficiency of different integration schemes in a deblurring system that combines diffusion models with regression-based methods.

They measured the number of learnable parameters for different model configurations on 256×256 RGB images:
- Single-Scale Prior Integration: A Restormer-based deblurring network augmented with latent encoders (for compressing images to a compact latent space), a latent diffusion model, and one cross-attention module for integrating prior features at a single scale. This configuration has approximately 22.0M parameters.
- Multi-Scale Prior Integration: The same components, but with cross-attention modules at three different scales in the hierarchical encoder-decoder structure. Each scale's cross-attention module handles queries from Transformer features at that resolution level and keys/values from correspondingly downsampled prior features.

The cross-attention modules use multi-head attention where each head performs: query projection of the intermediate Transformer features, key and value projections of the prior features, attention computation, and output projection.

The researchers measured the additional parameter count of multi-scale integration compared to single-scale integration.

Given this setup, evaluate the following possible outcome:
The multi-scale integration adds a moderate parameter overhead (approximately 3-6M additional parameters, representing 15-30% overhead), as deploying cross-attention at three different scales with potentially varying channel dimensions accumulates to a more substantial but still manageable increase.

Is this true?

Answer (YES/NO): NO